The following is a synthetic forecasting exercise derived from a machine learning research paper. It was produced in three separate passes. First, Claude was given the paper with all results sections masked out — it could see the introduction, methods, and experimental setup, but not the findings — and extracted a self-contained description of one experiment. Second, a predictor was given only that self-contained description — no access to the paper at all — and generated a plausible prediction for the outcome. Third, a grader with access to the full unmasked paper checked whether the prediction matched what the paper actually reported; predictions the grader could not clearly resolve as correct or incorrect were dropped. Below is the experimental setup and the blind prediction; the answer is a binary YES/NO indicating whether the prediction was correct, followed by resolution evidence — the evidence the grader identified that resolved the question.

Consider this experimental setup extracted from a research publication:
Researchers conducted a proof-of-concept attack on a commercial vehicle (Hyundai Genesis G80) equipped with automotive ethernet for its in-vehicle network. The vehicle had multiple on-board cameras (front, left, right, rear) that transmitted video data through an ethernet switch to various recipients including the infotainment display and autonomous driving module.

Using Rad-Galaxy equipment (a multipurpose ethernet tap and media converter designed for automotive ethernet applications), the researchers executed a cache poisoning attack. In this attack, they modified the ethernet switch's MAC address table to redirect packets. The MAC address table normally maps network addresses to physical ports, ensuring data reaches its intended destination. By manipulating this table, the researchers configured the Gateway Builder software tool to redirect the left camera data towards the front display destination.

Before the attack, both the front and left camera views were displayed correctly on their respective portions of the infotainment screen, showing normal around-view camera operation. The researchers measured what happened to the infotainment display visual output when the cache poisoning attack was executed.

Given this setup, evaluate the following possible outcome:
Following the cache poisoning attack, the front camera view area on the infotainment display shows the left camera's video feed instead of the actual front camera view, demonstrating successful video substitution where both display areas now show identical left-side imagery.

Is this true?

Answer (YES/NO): NO